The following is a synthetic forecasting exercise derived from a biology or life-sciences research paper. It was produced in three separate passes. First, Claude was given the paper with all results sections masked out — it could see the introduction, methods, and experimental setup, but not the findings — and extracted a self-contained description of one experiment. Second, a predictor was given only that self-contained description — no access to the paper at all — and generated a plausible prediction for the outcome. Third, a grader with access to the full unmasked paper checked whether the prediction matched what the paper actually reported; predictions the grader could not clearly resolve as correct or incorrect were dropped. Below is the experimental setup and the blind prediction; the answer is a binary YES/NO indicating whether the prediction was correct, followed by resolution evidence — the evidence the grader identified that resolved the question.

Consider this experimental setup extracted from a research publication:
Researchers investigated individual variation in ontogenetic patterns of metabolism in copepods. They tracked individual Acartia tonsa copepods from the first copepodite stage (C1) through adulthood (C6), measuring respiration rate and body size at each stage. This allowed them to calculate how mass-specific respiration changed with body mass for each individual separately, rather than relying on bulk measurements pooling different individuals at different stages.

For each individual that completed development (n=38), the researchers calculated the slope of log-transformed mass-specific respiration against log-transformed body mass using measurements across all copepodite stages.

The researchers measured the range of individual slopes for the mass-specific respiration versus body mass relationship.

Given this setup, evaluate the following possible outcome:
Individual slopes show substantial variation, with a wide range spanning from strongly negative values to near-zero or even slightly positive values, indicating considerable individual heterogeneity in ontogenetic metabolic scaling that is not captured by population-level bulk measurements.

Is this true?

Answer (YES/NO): YES